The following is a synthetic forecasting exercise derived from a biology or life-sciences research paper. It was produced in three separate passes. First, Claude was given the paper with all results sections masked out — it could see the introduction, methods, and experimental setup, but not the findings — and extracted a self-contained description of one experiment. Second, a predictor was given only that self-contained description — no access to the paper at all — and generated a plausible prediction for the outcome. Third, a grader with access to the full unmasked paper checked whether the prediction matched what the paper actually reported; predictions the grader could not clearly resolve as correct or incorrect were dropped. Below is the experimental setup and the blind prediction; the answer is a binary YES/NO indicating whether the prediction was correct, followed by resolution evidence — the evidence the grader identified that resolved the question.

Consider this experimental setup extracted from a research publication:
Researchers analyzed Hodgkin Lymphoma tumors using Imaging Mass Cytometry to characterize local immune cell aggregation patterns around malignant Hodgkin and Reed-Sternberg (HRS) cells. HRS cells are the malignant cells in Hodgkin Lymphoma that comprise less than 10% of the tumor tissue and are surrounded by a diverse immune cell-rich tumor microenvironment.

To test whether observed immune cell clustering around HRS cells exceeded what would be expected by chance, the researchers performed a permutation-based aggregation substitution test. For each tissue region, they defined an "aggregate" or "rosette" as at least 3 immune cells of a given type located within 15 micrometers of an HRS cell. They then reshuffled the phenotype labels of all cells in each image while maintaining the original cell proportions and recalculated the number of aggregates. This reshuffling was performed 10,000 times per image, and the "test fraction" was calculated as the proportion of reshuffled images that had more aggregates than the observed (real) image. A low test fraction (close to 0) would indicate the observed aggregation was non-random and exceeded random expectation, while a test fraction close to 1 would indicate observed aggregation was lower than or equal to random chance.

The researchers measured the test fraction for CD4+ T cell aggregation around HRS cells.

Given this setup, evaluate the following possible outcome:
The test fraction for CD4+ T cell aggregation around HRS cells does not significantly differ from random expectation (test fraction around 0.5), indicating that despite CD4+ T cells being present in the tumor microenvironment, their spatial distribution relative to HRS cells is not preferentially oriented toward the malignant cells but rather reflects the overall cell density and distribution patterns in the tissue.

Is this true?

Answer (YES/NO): NO